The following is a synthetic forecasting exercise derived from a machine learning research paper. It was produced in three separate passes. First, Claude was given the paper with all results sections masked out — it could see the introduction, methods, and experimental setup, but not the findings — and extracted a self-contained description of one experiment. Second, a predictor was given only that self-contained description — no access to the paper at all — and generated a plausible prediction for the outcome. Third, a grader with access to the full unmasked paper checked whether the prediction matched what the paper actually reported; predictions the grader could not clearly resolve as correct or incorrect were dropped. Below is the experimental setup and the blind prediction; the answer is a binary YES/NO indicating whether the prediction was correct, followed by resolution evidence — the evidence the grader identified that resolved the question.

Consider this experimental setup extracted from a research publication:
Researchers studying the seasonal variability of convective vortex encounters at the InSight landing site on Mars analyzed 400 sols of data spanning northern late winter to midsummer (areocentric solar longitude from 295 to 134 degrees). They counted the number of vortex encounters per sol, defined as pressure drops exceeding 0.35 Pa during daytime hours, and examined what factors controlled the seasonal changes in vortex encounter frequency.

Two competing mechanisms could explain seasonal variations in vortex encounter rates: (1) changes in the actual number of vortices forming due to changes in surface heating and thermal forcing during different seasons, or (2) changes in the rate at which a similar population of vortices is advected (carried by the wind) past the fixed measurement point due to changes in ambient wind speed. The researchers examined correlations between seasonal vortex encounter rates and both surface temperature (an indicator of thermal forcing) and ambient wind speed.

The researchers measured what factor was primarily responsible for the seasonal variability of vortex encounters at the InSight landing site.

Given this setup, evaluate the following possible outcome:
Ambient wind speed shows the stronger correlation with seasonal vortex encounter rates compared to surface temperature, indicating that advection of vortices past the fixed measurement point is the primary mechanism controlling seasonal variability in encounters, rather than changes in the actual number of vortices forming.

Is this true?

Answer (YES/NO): YES